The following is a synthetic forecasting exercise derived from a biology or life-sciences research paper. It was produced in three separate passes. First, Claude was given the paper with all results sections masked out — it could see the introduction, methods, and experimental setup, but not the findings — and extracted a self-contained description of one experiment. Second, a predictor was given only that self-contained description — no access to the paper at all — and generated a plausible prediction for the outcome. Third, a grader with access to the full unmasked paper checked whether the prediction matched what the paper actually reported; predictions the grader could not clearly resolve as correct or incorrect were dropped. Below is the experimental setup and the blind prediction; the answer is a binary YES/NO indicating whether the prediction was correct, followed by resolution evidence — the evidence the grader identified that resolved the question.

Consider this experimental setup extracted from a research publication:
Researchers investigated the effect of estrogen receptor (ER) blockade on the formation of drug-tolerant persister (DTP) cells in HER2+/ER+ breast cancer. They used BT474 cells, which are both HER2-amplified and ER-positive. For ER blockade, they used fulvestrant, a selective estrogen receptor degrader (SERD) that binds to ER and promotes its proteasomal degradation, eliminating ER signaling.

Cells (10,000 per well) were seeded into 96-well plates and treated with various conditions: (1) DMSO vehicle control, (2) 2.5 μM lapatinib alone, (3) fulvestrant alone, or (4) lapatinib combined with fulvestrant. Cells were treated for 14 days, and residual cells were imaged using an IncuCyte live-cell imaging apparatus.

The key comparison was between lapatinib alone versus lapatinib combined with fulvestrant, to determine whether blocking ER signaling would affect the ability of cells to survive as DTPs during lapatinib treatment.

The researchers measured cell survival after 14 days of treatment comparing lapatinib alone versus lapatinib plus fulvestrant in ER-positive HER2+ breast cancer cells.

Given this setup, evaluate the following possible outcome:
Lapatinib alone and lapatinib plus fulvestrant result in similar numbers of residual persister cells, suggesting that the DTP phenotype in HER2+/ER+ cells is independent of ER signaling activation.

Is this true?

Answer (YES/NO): NO